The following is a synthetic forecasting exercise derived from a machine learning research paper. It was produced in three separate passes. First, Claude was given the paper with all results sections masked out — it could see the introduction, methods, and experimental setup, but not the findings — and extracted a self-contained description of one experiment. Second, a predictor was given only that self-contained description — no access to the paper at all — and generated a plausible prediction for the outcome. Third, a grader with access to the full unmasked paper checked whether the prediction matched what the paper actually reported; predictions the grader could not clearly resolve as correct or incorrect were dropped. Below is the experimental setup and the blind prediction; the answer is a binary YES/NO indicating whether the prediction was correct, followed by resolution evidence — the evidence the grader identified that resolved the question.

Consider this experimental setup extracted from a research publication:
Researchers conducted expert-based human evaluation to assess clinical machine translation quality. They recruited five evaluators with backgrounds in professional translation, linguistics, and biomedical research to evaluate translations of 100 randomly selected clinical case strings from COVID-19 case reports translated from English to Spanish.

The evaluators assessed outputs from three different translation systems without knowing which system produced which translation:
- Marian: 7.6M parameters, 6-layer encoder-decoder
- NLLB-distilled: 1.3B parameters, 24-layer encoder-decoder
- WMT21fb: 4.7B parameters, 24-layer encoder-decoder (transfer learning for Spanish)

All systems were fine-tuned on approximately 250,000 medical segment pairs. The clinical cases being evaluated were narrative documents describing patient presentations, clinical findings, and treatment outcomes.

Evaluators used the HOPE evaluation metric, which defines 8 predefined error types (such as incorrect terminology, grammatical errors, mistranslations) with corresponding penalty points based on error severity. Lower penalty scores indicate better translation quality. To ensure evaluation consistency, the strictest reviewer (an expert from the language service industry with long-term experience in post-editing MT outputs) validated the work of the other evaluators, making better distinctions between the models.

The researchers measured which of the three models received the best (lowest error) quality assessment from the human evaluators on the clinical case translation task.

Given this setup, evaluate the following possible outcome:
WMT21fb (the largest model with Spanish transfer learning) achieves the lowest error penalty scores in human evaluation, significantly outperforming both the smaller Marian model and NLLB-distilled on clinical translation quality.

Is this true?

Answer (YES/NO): NO